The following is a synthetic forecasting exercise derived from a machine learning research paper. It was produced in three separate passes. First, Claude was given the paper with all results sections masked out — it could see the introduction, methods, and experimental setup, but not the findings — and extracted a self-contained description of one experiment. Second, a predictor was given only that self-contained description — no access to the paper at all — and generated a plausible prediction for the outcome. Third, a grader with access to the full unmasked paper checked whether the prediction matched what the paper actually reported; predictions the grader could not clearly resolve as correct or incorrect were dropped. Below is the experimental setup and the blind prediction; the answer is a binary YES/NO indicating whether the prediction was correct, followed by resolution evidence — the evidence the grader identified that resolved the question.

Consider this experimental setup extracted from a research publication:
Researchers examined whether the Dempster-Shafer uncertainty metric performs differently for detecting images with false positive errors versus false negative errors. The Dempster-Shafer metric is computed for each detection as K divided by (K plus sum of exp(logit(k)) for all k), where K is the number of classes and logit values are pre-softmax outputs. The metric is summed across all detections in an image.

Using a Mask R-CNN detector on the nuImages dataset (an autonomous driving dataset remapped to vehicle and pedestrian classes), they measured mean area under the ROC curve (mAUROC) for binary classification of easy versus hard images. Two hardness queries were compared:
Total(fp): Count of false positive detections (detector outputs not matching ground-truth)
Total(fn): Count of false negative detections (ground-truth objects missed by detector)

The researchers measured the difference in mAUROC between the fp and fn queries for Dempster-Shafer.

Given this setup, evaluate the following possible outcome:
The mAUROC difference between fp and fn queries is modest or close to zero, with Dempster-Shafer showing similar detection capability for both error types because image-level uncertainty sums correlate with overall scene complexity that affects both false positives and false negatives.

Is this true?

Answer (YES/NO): YES